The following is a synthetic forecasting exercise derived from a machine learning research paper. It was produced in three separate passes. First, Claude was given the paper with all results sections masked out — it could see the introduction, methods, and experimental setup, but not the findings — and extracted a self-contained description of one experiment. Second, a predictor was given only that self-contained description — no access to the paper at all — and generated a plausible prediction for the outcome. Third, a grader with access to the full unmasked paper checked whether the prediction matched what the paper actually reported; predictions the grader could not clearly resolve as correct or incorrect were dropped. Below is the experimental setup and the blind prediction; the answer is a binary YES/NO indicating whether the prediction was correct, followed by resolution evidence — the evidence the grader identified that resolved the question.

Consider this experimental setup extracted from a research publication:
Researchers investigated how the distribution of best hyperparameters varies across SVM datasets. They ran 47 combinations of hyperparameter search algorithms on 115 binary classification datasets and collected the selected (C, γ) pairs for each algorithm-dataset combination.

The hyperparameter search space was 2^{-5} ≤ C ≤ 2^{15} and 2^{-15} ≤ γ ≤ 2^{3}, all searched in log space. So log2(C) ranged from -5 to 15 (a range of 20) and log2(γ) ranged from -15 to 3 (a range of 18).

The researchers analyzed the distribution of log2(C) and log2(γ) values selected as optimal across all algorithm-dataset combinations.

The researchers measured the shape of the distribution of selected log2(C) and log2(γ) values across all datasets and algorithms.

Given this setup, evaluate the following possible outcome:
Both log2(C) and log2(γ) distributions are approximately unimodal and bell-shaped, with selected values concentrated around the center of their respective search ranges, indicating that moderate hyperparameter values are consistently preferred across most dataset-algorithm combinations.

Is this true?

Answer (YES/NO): YES